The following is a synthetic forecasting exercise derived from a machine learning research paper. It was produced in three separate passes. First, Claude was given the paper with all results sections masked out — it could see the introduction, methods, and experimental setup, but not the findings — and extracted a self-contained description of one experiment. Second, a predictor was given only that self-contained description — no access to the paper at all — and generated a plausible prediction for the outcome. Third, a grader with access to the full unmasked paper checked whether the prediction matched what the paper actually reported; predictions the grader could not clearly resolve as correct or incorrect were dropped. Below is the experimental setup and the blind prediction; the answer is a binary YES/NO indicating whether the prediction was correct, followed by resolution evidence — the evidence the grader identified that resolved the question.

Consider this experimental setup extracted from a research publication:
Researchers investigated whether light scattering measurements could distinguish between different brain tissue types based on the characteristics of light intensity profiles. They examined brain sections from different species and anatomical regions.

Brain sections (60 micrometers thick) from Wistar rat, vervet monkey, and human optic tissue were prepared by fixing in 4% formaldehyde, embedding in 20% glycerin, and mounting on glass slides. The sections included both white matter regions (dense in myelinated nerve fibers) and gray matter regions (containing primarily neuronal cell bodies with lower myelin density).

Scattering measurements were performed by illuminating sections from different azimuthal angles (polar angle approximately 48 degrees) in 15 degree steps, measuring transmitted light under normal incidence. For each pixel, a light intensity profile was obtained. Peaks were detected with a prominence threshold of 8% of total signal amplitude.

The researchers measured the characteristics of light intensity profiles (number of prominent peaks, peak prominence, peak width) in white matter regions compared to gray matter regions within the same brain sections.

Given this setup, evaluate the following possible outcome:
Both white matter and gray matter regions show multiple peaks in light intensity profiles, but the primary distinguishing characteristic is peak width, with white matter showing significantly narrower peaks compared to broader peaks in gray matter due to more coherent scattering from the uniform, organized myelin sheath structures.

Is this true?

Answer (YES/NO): NO